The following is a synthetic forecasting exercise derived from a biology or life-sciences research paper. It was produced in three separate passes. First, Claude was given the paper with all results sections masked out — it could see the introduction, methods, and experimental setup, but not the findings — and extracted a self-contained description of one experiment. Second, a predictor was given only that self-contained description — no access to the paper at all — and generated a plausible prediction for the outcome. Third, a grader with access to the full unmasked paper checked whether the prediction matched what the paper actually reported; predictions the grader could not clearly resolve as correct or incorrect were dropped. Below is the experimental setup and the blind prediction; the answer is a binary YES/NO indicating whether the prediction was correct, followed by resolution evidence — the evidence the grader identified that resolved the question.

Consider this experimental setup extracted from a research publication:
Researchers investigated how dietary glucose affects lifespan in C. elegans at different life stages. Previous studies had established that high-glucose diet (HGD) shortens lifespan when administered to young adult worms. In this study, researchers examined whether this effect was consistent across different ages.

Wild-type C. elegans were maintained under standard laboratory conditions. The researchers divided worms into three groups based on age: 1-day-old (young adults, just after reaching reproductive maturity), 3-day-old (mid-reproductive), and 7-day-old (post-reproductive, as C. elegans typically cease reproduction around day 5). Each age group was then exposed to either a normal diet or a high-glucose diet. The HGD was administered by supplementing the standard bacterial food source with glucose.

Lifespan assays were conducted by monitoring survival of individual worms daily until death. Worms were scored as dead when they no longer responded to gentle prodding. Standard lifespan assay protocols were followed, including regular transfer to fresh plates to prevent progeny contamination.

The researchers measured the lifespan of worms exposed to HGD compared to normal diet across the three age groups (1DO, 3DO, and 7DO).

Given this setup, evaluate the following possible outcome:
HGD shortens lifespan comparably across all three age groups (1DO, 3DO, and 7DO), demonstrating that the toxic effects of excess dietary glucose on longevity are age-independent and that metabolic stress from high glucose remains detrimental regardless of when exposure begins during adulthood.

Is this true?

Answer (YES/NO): NO